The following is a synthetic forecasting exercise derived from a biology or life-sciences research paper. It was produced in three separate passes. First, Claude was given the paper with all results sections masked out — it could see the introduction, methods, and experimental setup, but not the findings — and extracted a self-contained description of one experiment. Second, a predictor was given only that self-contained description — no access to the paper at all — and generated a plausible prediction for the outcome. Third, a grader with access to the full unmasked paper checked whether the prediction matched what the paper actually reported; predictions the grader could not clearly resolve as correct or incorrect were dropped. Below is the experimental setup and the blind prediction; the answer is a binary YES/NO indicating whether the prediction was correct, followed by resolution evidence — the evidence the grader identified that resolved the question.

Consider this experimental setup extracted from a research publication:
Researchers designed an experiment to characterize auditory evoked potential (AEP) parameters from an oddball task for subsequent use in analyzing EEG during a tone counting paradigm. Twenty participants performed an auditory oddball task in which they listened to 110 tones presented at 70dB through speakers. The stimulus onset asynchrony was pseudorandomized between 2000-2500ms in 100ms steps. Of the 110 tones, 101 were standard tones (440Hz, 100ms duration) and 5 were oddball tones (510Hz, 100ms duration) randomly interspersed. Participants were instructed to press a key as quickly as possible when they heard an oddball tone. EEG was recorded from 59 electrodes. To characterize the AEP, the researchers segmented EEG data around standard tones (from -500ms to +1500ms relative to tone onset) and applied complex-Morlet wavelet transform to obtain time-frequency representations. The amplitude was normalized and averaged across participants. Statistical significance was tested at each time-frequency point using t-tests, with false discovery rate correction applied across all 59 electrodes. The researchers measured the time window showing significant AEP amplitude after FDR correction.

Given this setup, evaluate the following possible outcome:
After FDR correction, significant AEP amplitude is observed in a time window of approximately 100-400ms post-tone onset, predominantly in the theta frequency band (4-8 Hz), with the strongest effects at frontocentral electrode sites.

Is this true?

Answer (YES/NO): NO